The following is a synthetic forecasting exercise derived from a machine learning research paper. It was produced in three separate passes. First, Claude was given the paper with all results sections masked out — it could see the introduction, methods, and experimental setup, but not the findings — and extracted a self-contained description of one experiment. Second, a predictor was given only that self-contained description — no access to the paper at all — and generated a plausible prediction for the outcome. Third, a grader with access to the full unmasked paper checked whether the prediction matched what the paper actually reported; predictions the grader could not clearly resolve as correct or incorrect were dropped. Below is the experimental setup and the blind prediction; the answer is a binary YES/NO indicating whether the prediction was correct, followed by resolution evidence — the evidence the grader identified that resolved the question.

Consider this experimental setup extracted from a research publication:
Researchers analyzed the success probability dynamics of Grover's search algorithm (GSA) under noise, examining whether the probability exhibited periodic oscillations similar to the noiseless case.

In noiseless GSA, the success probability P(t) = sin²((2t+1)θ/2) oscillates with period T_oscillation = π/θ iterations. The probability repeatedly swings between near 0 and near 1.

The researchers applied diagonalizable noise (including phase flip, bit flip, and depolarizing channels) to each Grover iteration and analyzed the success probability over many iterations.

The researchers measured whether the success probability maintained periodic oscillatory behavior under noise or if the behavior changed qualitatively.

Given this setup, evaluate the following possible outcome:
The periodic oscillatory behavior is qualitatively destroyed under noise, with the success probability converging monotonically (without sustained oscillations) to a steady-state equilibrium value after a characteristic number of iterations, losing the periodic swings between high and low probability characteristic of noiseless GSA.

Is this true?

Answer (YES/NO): NO